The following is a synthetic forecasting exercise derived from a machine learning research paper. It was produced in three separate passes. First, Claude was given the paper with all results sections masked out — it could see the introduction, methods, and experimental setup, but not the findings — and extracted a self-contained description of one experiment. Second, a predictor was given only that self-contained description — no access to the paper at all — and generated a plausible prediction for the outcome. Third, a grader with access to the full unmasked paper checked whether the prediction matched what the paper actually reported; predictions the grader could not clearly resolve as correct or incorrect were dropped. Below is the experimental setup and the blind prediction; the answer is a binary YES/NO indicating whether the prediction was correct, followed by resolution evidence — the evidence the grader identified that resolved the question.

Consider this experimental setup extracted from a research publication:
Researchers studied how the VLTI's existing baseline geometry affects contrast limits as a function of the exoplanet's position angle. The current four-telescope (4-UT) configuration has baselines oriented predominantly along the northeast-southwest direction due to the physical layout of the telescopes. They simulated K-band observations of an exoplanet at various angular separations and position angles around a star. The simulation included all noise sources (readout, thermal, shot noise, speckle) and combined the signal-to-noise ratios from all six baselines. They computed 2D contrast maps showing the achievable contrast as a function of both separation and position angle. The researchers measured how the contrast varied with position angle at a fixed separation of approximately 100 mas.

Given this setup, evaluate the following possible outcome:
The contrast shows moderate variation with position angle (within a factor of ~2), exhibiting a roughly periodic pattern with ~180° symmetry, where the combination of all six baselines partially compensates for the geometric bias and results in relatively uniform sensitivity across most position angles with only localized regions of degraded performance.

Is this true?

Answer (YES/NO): NO